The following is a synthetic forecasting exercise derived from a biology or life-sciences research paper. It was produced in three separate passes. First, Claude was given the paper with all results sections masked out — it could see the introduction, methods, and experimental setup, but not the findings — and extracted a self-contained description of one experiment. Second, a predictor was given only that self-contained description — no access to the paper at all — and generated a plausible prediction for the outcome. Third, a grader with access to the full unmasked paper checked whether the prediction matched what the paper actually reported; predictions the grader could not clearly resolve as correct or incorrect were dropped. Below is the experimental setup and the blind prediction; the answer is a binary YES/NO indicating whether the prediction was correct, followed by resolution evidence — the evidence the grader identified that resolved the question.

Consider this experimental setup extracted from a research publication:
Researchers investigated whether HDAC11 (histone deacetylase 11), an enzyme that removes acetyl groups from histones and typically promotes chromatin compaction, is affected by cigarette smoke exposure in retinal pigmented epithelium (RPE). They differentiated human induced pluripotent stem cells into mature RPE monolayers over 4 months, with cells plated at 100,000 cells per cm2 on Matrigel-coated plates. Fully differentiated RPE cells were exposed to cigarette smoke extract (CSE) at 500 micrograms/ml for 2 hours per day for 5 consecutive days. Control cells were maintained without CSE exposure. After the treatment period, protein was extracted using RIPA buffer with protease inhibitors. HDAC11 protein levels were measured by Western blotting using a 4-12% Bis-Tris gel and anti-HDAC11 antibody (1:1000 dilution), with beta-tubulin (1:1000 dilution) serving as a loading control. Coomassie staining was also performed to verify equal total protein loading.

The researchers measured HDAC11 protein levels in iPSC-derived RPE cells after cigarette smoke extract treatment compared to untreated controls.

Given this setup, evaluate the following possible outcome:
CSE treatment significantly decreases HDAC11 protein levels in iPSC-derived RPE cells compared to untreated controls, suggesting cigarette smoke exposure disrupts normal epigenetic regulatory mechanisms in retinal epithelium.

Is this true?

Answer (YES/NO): NO